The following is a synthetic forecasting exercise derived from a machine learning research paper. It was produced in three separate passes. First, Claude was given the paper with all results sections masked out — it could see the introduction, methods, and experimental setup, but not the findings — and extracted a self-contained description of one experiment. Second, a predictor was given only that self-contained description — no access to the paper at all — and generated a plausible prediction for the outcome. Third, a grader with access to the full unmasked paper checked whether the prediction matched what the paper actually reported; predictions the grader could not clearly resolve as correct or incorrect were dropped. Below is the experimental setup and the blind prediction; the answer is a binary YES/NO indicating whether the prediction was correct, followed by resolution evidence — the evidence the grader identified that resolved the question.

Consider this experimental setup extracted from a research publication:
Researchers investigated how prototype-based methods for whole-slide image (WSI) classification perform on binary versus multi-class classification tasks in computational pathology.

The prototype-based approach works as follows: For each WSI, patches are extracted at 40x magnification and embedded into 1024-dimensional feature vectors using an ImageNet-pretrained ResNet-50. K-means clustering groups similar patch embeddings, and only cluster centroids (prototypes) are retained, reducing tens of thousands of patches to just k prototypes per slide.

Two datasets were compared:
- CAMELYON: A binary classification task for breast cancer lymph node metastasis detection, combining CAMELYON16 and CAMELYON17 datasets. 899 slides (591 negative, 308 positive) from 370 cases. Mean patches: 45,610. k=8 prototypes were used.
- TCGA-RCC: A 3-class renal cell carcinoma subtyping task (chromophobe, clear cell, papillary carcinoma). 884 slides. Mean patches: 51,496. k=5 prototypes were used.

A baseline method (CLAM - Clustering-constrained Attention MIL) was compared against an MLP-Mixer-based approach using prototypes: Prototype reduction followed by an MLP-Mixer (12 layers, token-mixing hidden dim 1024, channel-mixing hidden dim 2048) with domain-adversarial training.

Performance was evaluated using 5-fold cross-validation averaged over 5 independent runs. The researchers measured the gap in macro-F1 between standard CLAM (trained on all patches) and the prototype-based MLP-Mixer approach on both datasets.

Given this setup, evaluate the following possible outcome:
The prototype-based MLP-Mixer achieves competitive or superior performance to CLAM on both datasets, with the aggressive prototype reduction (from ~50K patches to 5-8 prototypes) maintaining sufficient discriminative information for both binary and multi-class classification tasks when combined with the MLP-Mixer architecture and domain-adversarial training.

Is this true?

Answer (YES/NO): NO